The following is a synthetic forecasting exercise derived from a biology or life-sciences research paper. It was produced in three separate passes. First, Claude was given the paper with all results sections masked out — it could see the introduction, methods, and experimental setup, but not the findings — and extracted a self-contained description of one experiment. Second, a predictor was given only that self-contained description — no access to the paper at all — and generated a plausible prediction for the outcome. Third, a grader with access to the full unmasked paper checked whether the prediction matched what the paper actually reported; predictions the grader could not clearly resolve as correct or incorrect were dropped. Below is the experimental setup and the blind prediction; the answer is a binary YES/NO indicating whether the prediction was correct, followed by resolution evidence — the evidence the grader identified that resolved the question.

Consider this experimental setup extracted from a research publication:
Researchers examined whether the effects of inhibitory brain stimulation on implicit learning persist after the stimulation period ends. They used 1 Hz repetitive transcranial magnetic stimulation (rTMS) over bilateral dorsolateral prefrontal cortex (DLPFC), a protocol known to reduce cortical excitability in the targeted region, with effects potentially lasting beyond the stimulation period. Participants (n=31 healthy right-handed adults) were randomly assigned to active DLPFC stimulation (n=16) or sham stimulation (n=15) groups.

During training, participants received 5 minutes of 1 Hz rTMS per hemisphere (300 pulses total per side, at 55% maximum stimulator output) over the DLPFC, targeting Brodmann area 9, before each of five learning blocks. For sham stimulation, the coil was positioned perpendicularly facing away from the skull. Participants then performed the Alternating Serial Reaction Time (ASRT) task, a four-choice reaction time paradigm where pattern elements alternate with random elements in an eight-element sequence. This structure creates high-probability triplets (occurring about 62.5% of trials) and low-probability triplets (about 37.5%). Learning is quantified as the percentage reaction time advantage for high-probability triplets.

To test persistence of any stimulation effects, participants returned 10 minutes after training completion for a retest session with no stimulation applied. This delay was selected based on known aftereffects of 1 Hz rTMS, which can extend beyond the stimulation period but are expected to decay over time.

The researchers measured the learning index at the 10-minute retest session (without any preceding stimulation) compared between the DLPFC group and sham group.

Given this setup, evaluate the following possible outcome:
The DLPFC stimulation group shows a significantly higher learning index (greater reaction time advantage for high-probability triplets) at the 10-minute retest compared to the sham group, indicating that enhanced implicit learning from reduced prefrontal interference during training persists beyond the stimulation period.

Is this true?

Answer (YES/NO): NO